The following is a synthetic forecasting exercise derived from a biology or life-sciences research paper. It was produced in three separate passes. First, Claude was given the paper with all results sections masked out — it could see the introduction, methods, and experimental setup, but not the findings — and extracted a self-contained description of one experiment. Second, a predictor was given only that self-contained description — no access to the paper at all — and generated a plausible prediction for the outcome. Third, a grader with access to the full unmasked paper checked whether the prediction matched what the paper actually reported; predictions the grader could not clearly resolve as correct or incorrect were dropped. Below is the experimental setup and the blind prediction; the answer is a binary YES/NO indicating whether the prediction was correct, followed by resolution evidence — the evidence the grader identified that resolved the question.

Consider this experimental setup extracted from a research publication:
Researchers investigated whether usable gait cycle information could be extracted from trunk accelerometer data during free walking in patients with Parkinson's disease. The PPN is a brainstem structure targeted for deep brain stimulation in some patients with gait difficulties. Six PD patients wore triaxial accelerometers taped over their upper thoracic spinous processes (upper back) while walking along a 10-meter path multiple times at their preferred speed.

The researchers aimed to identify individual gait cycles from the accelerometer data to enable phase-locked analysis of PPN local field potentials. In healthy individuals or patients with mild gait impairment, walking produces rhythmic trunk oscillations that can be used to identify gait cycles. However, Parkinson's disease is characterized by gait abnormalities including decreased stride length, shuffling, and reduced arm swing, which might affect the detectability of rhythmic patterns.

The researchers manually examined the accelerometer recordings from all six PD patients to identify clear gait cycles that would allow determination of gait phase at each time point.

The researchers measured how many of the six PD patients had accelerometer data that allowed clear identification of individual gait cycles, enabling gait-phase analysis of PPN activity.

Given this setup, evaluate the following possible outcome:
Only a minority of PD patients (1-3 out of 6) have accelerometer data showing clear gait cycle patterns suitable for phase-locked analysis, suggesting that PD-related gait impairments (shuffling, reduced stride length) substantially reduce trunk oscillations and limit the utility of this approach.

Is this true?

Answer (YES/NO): YES